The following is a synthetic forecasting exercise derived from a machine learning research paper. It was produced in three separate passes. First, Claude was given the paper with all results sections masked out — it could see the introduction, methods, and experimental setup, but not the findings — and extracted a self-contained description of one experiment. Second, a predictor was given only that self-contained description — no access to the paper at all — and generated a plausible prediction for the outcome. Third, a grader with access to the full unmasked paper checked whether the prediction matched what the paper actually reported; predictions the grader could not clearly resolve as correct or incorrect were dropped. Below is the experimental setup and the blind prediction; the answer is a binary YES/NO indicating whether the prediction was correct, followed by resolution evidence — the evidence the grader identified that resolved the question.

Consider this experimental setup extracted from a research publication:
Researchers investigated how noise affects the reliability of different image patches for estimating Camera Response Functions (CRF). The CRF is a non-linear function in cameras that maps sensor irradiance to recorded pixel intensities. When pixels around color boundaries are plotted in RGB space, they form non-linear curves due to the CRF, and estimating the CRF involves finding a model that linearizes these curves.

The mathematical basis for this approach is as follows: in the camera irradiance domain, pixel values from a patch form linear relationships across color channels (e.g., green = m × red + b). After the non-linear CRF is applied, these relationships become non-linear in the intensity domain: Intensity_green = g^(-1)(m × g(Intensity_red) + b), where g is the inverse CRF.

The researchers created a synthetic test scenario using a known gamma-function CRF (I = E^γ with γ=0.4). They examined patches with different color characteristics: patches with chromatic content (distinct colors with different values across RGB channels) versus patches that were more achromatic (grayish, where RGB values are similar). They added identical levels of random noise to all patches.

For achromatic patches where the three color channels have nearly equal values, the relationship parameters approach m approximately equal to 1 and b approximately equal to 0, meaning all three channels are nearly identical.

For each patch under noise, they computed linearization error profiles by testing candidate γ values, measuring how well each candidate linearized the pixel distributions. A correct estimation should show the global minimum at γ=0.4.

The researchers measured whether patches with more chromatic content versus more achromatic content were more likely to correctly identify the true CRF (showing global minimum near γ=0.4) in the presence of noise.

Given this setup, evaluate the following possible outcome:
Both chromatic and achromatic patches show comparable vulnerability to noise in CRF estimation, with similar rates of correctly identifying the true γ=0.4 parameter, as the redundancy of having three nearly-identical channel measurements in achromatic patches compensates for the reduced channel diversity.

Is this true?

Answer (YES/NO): NO